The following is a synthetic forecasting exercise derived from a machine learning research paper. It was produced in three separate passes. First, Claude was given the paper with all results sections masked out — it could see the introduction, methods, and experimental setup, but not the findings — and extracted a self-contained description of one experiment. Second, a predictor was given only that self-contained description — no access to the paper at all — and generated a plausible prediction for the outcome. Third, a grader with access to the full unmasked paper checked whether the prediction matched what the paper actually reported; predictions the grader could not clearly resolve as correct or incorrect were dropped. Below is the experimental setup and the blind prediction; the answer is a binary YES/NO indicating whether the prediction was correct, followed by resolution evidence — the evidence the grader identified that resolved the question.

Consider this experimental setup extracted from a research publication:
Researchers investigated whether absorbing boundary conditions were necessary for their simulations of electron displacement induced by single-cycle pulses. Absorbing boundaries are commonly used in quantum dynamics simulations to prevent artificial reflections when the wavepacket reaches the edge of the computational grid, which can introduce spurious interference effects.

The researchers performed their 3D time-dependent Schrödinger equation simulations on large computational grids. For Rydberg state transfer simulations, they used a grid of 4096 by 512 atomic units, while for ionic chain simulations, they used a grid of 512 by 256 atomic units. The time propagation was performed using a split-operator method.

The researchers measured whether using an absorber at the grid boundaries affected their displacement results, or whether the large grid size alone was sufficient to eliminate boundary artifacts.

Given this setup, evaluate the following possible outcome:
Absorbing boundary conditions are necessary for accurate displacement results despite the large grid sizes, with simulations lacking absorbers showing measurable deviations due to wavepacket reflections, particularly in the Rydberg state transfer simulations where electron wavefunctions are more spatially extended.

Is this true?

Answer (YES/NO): NO